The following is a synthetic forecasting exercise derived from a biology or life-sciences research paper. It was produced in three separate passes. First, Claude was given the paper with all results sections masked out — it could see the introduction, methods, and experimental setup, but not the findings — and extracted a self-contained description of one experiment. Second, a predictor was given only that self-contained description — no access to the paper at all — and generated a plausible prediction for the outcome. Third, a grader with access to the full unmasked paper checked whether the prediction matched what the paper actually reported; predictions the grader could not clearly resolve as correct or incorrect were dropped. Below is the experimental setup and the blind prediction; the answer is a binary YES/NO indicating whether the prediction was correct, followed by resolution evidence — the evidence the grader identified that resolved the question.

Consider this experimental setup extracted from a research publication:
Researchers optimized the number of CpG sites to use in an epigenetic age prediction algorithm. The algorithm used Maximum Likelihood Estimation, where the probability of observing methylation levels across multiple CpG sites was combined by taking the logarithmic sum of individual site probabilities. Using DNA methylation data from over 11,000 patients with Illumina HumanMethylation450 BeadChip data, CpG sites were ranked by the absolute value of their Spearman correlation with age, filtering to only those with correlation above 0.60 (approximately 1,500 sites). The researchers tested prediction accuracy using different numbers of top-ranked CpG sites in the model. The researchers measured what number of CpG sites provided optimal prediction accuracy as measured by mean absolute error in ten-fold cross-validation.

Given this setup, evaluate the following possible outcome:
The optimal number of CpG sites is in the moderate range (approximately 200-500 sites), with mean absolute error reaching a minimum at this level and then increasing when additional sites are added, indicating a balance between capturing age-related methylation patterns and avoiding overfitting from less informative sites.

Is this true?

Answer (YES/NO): NO